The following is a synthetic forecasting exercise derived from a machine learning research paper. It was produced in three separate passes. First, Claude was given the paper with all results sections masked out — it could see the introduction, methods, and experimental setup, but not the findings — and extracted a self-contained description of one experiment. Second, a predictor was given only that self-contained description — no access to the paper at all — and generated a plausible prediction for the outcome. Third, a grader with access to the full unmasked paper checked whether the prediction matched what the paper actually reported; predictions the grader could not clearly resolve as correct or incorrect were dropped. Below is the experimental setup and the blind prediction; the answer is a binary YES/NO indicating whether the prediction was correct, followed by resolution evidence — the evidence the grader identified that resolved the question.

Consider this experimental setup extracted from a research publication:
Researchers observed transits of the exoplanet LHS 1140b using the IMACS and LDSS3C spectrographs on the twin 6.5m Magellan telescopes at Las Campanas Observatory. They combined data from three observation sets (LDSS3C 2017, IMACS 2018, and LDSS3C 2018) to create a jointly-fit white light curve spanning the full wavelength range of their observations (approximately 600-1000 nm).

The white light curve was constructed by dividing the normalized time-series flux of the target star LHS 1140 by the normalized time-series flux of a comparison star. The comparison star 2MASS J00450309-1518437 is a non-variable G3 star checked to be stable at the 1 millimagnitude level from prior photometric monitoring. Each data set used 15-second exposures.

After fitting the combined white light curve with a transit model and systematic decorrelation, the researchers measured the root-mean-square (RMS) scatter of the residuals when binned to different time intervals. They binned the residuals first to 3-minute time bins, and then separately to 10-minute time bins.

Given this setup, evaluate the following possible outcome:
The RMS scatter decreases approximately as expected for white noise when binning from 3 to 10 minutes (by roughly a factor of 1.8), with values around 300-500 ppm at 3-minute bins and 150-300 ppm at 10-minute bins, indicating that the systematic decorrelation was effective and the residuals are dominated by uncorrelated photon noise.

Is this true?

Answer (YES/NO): NO